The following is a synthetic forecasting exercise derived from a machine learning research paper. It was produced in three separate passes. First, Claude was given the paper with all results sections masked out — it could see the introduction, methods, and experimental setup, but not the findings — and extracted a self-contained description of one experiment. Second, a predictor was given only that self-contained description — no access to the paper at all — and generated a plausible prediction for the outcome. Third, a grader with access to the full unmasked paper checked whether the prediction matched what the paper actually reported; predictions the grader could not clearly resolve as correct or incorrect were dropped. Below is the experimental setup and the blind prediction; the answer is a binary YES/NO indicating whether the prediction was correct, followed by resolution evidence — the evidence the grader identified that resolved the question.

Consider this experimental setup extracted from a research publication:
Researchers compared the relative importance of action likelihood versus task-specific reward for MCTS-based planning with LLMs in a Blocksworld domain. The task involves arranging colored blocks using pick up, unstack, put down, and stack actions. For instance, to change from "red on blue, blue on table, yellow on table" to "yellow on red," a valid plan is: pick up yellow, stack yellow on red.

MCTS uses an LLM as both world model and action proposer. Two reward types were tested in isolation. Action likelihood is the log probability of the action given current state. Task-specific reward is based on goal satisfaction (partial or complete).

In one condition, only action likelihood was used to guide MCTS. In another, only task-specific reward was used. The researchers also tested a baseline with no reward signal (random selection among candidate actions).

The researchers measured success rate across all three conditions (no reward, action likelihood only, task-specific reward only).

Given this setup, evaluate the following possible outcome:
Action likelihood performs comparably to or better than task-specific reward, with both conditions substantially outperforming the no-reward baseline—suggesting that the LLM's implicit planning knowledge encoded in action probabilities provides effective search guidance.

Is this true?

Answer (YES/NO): YES